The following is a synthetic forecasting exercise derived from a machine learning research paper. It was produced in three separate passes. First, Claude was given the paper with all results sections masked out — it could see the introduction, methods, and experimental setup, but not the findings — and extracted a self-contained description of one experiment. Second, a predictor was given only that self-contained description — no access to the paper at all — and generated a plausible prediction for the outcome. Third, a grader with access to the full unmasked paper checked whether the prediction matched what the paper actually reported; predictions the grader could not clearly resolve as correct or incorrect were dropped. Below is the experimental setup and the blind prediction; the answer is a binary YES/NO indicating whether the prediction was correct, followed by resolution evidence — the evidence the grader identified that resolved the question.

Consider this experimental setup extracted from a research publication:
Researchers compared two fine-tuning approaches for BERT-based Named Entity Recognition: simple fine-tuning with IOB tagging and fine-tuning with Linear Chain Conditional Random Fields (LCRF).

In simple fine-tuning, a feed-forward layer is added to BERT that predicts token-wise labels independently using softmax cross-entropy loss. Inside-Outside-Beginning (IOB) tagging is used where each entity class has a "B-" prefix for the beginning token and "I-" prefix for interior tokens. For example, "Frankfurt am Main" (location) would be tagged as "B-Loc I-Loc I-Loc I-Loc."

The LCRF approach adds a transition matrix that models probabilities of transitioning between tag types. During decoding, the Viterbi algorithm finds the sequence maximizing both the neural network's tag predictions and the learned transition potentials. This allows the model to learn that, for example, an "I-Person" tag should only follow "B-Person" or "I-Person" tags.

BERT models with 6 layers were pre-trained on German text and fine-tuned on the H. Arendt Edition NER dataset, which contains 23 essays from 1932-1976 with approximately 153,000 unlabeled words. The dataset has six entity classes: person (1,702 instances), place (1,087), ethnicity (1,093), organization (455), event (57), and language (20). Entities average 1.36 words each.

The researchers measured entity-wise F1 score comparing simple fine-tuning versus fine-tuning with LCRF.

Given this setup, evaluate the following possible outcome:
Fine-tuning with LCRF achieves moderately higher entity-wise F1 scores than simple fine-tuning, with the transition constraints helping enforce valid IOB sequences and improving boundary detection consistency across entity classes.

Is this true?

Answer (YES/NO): NO